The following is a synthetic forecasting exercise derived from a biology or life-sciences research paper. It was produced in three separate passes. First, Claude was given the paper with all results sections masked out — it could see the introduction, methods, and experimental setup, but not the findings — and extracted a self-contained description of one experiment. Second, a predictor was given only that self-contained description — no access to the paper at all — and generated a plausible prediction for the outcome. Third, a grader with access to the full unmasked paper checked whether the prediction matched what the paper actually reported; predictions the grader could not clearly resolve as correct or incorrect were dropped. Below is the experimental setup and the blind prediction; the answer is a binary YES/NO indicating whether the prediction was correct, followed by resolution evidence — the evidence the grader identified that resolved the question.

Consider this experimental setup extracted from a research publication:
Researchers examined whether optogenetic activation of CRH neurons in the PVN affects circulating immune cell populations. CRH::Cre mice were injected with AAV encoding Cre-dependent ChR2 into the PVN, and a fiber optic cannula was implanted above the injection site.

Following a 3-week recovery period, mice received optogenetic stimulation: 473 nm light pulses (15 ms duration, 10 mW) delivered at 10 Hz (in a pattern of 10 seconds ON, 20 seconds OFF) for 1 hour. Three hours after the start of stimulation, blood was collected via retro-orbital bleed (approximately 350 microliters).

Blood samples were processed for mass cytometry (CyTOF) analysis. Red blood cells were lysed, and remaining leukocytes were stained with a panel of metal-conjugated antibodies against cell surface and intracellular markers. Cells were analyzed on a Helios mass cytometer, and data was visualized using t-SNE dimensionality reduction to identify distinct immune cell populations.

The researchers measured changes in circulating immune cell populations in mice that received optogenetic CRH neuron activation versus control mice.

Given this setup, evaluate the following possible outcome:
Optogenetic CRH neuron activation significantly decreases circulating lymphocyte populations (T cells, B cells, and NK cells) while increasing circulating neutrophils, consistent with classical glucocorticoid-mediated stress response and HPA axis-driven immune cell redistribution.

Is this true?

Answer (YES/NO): NO